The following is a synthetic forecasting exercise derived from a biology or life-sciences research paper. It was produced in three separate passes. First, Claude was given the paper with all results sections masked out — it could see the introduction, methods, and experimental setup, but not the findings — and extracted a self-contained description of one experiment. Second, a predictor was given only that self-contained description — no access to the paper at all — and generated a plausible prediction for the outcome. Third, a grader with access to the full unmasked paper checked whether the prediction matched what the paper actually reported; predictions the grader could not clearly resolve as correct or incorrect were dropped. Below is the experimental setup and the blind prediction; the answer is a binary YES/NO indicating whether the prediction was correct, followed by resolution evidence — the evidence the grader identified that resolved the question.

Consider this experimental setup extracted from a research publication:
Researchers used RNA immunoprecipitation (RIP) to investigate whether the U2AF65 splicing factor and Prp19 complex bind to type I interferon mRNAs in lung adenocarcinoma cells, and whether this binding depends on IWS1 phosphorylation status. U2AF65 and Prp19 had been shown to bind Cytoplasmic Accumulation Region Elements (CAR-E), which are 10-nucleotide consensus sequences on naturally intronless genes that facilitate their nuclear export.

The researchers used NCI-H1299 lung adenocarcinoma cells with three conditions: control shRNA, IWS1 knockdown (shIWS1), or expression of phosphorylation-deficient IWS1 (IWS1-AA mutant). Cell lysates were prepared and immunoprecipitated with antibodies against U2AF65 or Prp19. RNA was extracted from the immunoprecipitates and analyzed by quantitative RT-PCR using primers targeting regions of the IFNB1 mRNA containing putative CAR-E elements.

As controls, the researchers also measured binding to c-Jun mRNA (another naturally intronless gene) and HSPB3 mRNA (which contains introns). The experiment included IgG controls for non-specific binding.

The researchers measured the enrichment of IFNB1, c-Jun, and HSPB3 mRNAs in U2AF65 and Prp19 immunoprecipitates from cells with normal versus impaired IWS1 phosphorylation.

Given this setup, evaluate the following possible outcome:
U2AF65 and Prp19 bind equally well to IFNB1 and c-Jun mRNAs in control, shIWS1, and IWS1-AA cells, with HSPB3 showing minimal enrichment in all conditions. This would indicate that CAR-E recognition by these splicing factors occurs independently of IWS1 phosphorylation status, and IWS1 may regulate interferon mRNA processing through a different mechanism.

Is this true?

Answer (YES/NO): NO